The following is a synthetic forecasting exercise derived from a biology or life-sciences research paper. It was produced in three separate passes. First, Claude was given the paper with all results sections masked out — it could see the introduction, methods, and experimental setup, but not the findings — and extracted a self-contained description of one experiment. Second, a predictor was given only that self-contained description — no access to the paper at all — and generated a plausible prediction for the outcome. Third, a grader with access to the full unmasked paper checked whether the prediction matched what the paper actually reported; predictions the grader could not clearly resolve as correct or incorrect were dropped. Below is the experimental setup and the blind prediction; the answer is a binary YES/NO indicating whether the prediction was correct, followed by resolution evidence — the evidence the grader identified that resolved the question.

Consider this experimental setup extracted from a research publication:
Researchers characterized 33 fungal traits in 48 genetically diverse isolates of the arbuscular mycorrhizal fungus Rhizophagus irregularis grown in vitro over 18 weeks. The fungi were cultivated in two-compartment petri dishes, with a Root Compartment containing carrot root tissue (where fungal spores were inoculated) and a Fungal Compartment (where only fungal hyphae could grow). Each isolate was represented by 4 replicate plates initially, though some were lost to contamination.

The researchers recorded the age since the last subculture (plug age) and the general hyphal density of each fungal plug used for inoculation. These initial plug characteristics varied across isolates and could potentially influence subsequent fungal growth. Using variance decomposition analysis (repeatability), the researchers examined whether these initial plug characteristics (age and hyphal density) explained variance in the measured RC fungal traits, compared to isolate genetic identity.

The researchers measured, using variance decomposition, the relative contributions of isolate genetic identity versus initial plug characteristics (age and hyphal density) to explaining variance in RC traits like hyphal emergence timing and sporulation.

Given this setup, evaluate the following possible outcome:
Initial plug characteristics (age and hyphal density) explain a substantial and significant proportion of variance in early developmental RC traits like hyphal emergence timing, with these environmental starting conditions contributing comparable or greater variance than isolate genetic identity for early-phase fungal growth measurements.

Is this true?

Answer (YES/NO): NO